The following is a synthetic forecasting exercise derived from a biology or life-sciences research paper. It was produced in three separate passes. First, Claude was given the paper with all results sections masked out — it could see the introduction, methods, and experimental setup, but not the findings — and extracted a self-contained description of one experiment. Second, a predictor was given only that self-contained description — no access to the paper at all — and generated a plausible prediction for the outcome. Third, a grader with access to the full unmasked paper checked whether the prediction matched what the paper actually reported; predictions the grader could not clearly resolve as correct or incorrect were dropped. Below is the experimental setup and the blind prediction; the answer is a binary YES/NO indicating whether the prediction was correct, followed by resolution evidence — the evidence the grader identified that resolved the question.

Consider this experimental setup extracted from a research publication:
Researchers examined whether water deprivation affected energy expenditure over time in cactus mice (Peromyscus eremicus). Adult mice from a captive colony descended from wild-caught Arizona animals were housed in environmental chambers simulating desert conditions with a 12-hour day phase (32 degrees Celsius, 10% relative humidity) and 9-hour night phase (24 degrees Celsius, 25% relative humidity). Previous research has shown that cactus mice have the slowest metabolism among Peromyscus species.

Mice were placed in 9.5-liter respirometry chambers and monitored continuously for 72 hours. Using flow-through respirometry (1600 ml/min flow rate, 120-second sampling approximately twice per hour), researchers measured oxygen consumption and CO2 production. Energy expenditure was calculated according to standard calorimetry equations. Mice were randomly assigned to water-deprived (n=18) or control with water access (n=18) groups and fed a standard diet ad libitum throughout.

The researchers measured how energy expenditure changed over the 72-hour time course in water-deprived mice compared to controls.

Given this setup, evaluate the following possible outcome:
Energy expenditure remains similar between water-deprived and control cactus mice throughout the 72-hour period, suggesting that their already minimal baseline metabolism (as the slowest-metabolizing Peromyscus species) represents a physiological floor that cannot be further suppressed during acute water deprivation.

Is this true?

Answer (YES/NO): NO